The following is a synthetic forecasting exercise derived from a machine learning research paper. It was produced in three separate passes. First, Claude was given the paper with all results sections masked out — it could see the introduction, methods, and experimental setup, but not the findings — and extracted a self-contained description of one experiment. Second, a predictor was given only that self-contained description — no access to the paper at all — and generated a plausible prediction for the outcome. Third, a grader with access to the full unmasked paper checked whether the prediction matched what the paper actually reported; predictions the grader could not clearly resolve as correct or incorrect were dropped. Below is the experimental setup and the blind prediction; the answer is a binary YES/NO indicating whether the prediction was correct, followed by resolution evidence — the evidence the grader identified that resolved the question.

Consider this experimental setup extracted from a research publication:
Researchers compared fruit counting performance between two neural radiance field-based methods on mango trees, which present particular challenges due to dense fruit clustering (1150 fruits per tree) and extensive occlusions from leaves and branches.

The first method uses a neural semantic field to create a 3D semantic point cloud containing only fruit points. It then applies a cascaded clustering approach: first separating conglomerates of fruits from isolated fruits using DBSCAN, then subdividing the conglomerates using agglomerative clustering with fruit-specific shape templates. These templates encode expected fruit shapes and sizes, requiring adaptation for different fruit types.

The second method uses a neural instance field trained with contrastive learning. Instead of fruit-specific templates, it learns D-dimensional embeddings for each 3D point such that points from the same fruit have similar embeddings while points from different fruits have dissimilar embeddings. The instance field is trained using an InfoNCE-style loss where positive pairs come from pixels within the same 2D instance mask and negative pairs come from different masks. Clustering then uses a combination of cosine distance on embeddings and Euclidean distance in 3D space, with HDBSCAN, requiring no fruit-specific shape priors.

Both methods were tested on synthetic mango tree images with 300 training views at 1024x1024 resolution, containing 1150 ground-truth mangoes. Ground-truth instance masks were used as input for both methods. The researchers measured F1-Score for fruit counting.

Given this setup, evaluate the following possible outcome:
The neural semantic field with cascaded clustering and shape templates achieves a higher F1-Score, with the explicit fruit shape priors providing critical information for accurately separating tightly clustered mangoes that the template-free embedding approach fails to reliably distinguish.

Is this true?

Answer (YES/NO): YES